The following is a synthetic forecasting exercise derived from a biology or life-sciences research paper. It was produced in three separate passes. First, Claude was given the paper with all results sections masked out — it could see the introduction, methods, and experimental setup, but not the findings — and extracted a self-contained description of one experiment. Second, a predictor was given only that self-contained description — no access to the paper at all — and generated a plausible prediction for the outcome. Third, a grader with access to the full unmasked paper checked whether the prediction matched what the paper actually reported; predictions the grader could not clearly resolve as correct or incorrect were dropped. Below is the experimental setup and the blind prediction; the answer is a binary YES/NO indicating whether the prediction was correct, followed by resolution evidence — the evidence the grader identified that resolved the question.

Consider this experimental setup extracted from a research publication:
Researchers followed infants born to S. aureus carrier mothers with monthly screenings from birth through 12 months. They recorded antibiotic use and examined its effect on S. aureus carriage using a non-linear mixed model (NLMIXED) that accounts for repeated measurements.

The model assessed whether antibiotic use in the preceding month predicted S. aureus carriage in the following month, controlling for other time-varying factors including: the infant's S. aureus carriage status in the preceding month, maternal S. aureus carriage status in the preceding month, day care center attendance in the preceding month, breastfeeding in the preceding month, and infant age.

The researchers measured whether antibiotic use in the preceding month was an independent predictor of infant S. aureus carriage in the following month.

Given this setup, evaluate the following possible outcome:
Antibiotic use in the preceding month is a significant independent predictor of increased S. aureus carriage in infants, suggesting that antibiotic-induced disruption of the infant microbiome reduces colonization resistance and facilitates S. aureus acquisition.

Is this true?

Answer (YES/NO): NO